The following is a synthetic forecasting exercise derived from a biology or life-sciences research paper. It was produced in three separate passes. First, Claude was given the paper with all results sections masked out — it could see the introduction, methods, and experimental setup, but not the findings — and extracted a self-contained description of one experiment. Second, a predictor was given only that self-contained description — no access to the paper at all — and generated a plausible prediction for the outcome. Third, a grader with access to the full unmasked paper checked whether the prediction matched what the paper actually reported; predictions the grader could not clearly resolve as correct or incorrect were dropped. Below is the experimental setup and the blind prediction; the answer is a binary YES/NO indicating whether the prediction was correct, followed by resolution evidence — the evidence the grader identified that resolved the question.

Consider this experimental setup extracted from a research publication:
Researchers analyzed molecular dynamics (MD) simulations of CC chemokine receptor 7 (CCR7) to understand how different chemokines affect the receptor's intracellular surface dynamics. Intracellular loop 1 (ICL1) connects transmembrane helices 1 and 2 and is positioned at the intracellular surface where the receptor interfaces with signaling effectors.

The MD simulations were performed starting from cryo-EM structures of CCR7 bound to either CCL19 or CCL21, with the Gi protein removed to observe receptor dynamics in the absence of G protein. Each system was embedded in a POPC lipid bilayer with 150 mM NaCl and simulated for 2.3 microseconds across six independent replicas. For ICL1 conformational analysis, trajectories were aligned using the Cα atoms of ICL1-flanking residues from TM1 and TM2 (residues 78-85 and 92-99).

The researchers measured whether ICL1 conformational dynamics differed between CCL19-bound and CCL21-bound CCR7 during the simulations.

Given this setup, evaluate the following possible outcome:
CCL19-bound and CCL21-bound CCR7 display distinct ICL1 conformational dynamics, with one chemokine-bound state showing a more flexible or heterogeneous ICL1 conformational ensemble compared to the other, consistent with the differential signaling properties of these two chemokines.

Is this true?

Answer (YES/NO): YES